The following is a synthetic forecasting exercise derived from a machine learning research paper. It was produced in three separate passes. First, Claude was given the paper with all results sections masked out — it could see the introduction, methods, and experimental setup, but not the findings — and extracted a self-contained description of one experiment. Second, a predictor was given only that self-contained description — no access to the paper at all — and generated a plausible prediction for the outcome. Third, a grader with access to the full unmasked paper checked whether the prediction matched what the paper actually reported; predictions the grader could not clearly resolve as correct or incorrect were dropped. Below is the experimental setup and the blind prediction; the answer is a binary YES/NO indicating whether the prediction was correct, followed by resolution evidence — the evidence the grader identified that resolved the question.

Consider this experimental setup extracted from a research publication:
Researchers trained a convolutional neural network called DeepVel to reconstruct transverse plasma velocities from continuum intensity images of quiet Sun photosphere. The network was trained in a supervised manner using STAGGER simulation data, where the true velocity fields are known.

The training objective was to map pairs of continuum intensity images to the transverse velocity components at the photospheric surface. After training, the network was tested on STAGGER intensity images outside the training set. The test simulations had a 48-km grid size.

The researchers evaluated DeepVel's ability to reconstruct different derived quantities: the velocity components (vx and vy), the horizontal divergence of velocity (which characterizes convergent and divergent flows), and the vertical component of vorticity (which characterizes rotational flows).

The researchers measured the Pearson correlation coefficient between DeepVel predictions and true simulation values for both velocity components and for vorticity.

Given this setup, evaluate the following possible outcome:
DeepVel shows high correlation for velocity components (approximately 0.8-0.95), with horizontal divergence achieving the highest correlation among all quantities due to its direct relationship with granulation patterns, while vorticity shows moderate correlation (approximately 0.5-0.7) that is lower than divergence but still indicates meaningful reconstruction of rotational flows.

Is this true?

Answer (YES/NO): NO